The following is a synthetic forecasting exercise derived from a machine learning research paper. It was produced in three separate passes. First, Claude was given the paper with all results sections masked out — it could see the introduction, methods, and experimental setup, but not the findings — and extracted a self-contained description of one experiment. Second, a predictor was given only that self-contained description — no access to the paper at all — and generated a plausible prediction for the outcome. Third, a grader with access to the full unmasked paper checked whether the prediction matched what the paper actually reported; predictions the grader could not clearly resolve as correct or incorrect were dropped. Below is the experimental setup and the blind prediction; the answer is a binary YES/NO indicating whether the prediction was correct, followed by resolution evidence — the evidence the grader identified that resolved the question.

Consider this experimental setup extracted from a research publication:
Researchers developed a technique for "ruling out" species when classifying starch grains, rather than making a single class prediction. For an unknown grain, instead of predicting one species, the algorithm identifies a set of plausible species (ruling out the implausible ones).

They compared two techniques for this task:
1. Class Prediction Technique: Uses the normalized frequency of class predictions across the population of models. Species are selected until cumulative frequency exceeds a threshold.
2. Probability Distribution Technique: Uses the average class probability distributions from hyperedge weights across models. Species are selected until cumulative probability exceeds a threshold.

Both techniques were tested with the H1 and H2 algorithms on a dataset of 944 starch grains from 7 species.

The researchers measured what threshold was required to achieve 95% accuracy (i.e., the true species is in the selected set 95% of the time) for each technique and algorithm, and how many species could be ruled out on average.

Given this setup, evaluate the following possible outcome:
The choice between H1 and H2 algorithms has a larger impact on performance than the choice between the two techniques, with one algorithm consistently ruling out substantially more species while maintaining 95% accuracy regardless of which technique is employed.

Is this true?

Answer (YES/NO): NO